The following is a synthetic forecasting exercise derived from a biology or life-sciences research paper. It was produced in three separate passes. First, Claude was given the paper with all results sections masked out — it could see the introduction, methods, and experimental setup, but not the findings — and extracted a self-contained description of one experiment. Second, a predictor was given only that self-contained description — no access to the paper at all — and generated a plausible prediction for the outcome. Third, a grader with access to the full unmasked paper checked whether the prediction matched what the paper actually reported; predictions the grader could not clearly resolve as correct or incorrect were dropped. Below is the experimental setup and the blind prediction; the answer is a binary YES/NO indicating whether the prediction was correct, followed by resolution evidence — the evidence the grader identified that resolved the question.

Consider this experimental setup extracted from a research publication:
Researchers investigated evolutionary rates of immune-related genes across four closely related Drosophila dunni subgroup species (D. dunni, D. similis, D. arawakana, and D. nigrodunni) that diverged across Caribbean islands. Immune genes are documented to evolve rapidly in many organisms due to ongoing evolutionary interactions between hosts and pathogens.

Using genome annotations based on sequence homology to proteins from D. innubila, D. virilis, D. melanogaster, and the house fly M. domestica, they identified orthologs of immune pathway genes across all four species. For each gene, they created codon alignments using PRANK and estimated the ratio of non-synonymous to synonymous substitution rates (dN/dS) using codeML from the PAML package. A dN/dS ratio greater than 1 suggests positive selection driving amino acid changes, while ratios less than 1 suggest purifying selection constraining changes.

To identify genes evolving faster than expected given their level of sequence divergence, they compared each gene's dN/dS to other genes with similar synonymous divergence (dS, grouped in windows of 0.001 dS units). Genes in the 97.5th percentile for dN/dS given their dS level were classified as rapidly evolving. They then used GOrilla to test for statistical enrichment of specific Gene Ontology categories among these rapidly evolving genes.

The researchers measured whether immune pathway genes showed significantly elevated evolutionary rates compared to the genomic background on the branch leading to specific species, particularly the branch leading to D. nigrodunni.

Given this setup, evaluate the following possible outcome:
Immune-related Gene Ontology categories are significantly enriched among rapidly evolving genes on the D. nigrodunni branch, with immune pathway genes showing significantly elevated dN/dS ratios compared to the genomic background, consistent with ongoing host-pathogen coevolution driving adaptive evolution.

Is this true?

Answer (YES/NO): NO